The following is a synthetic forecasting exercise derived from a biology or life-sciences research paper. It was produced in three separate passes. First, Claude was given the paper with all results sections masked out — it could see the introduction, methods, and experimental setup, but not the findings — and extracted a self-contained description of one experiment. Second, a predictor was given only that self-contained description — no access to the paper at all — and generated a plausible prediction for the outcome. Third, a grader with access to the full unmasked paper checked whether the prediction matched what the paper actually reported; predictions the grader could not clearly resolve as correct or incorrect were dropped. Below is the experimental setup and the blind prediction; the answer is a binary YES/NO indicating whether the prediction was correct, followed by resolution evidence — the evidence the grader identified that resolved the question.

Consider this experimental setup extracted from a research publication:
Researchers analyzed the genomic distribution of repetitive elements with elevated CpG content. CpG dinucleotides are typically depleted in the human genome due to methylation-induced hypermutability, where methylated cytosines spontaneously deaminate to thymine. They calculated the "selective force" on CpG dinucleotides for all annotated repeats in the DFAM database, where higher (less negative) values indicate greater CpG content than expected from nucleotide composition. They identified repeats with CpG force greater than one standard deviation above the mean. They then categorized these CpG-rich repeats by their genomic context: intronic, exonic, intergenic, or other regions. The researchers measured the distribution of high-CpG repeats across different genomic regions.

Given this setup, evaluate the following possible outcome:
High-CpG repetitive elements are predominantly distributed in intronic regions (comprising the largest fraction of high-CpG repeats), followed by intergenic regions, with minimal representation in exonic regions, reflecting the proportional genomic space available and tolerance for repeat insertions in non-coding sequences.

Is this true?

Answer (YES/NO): NO